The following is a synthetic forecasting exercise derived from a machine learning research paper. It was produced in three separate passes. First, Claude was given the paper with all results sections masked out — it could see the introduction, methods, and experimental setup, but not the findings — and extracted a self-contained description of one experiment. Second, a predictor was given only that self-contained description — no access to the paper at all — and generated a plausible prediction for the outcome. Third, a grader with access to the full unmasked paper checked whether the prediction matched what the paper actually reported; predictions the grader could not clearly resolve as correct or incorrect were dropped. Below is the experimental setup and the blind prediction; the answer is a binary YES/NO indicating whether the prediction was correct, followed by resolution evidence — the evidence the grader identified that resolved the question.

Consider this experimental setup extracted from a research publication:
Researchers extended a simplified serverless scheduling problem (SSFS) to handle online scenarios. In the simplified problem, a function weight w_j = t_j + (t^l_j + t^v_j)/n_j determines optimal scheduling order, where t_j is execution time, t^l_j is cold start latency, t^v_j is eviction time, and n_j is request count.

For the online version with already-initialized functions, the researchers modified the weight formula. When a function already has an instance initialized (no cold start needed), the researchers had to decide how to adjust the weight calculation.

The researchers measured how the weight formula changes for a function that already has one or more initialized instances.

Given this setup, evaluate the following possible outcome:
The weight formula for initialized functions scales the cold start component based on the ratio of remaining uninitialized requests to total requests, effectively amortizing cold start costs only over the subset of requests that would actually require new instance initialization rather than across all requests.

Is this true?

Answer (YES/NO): NO